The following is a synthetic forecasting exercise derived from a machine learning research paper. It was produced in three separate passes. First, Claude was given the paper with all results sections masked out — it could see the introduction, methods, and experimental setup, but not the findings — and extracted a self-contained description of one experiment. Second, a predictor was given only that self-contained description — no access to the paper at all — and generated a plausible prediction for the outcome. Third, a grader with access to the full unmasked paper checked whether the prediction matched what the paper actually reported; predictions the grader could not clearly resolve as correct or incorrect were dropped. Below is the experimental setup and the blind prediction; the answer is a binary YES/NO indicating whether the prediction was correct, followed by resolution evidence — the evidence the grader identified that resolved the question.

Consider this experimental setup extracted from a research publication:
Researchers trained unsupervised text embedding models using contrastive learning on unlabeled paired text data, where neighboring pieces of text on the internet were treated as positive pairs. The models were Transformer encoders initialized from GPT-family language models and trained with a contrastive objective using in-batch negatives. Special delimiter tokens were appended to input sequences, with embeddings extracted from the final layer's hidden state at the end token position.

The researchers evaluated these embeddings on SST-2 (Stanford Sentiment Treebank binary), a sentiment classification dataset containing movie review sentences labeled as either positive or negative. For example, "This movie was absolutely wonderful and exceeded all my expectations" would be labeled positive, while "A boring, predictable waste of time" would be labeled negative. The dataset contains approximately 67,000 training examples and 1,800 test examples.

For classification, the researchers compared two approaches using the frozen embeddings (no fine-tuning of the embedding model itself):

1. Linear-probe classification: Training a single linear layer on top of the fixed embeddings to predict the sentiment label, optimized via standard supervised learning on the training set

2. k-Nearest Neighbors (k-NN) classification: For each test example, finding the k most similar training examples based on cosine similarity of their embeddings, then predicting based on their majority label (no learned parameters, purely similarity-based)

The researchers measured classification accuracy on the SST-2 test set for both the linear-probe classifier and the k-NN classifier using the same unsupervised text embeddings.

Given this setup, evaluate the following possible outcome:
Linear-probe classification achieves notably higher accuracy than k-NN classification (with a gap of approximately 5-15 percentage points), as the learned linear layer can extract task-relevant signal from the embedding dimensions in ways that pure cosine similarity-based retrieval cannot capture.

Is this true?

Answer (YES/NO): NO